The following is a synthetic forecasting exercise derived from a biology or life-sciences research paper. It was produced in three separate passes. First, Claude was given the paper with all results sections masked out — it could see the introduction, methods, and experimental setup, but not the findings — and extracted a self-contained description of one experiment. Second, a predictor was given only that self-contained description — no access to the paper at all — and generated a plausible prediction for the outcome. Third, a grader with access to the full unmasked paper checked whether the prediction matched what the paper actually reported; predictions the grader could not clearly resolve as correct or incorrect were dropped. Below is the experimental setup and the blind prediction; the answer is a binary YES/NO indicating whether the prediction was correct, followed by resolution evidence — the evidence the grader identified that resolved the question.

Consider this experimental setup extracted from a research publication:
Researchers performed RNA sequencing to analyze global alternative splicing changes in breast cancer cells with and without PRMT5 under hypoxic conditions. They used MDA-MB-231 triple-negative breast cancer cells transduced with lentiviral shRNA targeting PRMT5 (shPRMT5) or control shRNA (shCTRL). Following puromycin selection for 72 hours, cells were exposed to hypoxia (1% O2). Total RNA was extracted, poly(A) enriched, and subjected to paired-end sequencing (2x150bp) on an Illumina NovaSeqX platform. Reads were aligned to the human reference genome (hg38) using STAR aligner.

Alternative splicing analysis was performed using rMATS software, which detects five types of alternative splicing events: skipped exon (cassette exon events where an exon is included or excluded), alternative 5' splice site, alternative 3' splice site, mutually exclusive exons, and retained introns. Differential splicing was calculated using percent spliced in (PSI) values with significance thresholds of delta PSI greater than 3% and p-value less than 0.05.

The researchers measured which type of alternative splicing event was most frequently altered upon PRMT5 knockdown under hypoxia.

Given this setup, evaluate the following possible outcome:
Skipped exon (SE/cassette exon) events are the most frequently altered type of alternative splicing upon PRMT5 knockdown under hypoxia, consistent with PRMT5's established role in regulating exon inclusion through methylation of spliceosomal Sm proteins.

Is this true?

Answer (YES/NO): YES